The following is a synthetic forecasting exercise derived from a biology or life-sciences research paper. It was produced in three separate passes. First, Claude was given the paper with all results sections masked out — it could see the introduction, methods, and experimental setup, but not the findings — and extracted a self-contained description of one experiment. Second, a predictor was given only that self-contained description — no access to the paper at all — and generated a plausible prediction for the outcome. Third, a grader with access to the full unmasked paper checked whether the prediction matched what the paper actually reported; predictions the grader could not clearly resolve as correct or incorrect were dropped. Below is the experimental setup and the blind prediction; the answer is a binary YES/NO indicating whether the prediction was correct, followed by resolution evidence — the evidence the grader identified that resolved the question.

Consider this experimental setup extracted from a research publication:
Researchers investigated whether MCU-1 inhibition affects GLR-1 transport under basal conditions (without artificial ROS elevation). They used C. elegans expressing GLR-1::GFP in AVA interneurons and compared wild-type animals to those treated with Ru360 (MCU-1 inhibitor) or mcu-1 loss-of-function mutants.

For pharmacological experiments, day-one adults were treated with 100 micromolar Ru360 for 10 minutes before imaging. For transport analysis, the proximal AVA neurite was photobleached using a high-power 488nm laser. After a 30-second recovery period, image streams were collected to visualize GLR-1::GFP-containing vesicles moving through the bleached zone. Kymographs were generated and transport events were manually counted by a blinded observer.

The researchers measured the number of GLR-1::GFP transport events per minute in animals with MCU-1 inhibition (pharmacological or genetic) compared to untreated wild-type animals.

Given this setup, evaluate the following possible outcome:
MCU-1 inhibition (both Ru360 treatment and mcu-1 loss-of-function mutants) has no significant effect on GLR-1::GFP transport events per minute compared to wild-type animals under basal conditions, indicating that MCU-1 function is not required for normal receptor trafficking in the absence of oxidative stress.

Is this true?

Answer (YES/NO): NO